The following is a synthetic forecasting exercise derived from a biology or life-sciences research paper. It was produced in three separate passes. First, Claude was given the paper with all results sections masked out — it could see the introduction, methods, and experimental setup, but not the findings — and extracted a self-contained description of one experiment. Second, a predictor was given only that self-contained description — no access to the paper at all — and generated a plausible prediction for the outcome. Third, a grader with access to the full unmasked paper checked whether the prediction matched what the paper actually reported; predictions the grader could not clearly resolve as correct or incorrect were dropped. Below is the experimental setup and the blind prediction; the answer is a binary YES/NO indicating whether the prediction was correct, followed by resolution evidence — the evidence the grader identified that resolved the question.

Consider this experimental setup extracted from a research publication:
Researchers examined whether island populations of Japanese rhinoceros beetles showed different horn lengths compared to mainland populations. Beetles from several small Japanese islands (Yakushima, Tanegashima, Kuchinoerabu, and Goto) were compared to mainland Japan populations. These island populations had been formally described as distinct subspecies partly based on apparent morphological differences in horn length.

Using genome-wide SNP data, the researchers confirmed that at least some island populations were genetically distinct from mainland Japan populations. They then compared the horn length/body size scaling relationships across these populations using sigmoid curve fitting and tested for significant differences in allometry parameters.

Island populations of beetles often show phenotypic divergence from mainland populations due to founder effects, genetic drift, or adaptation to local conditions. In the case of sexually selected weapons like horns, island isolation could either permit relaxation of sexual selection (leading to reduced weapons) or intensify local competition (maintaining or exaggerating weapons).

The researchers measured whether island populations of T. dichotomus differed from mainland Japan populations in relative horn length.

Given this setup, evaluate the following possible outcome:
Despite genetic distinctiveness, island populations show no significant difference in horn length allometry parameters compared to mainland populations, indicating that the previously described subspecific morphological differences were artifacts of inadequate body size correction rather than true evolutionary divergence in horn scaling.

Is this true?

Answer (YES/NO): NO